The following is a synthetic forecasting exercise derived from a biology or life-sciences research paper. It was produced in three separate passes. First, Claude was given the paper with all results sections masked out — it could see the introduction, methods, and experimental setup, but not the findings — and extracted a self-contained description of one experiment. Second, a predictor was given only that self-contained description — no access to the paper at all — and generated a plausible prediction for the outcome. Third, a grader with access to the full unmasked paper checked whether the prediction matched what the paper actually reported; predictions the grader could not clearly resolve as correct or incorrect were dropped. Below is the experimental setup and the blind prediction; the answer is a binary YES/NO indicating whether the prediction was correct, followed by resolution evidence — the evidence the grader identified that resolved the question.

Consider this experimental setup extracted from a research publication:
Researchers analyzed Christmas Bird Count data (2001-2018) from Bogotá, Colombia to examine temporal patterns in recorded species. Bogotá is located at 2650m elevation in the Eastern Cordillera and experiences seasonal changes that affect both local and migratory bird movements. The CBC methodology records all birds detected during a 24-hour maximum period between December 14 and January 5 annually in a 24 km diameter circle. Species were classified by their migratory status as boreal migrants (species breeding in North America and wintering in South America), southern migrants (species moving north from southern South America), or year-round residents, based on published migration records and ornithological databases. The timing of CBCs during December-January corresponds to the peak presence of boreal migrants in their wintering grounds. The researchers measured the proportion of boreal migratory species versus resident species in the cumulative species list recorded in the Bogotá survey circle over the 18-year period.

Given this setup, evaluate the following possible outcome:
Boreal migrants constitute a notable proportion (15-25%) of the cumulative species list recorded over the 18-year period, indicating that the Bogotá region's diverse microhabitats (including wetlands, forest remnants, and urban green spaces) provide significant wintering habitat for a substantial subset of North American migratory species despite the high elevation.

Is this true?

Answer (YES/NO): YES